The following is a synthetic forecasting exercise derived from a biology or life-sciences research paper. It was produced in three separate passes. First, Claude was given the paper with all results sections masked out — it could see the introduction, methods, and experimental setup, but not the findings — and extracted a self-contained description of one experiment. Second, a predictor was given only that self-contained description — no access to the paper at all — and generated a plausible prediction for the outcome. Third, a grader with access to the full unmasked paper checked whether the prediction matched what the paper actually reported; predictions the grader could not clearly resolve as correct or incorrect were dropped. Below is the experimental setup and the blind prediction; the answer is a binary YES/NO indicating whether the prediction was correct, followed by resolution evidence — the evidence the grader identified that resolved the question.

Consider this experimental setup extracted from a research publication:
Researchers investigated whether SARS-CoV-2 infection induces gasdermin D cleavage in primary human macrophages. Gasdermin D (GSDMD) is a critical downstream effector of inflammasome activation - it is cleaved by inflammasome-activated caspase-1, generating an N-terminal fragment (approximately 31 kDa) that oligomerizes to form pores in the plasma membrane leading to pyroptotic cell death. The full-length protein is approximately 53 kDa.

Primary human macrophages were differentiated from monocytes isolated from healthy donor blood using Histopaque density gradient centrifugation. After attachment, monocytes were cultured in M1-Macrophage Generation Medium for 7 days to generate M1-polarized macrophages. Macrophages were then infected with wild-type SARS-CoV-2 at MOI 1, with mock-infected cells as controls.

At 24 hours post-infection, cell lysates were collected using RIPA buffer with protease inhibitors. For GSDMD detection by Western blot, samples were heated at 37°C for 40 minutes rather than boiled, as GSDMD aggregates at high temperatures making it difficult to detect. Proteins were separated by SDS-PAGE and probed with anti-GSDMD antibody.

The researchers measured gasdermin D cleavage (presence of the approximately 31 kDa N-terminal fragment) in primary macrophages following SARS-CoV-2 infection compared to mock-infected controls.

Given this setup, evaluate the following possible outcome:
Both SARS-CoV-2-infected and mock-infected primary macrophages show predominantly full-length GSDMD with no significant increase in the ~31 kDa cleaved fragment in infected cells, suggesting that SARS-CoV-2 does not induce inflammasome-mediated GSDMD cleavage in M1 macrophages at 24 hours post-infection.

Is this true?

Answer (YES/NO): NO